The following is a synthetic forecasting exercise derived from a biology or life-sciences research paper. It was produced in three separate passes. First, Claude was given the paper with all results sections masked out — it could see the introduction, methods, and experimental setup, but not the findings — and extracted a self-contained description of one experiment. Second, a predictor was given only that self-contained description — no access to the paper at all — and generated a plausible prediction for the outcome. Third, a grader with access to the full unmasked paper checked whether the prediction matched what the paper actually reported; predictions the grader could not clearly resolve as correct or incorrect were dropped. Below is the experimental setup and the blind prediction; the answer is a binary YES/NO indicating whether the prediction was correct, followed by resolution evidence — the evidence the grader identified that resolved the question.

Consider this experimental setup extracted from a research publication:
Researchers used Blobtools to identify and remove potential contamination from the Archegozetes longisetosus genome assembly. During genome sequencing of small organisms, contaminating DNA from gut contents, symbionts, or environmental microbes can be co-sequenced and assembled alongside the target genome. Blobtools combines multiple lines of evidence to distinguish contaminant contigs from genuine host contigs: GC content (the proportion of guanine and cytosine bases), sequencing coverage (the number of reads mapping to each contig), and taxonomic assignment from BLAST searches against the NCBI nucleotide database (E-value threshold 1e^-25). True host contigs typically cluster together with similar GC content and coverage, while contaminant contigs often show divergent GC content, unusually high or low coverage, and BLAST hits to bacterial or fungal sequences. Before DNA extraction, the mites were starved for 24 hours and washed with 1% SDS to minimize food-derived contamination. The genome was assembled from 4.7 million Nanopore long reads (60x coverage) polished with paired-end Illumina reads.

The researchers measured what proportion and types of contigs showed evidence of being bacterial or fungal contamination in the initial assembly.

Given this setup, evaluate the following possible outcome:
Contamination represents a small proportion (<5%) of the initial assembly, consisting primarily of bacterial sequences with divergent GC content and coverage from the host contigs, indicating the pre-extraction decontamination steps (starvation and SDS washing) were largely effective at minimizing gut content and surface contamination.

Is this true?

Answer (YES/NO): NO